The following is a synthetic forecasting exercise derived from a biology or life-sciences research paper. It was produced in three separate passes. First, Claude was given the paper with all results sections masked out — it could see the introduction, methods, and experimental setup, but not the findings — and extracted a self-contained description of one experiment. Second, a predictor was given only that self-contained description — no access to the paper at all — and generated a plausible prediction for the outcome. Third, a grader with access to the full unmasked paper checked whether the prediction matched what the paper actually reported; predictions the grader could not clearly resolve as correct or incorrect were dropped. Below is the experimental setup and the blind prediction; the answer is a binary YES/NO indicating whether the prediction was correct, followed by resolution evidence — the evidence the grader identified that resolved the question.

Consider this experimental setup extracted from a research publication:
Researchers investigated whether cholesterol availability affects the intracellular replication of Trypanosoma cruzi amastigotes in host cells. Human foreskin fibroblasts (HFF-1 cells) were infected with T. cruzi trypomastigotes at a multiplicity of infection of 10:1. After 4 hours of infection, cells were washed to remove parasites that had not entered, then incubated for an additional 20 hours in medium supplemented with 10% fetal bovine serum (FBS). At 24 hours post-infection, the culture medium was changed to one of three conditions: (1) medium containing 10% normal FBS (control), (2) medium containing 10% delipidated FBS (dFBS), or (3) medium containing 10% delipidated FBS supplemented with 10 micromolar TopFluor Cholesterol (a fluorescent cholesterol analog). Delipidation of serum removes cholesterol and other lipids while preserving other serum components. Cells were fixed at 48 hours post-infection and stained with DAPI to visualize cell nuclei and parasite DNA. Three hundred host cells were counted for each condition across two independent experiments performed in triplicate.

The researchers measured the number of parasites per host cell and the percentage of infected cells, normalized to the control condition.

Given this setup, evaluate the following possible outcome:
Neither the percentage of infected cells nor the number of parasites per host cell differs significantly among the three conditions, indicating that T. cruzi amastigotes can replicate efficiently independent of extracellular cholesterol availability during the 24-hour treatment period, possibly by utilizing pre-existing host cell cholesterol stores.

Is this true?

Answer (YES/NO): NO